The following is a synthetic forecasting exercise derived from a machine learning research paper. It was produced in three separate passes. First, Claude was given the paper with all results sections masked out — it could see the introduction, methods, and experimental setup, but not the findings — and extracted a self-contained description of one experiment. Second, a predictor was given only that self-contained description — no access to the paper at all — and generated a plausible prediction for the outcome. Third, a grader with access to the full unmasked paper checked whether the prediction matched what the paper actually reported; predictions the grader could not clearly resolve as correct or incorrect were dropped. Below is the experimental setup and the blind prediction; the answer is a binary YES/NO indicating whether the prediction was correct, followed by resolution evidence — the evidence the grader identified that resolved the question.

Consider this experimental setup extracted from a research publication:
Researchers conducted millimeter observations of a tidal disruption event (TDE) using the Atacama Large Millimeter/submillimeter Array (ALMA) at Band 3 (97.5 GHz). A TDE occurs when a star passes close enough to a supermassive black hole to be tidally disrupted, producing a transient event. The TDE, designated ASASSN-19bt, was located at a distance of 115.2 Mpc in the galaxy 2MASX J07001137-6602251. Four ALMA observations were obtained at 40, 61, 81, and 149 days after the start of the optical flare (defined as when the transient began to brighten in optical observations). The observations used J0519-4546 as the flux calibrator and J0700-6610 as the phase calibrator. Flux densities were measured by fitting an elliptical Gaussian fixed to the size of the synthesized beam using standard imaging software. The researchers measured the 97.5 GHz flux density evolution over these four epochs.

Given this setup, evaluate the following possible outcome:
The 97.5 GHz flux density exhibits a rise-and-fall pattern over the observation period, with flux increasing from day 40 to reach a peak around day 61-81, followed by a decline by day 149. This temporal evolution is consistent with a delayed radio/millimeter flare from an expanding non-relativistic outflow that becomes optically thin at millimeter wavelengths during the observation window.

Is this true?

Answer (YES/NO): NO